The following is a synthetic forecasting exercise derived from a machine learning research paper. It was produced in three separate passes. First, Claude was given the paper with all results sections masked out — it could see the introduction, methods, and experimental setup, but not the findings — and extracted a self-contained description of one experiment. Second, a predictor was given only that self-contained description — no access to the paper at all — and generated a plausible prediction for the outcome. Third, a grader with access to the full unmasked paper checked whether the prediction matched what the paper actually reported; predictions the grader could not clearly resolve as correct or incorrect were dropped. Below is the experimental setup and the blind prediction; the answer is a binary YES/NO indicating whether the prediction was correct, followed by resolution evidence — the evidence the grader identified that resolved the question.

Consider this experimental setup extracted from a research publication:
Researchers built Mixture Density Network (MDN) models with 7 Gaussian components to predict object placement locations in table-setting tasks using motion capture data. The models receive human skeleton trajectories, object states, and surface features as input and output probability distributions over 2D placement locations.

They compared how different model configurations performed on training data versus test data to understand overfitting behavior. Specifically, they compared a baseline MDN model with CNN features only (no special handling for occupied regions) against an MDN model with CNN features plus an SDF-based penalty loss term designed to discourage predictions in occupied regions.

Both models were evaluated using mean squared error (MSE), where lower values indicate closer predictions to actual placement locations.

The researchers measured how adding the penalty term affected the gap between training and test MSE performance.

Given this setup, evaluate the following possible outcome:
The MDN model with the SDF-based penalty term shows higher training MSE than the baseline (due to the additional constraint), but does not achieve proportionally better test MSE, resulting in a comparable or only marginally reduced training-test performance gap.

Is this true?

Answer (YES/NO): NO